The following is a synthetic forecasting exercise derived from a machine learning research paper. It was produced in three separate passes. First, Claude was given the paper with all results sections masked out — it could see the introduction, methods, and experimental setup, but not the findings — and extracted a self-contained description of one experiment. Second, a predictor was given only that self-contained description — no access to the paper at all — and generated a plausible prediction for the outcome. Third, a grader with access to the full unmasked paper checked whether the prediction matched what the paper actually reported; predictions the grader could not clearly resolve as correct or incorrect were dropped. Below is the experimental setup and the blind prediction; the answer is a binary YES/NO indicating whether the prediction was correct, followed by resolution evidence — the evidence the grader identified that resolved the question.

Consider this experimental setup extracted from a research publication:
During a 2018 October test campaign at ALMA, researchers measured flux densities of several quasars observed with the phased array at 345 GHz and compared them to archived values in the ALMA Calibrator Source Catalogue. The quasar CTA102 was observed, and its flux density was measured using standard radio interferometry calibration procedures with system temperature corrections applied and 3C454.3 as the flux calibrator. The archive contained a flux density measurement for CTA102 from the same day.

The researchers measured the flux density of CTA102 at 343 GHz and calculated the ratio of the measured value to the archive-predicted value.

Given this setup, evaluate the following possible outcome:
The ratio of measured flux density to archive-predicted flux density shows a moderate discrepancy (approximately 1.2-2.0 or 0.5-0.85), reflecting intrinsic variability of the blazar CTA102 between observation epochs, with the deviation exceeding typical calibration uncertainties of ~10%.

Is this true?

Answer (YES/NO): NO